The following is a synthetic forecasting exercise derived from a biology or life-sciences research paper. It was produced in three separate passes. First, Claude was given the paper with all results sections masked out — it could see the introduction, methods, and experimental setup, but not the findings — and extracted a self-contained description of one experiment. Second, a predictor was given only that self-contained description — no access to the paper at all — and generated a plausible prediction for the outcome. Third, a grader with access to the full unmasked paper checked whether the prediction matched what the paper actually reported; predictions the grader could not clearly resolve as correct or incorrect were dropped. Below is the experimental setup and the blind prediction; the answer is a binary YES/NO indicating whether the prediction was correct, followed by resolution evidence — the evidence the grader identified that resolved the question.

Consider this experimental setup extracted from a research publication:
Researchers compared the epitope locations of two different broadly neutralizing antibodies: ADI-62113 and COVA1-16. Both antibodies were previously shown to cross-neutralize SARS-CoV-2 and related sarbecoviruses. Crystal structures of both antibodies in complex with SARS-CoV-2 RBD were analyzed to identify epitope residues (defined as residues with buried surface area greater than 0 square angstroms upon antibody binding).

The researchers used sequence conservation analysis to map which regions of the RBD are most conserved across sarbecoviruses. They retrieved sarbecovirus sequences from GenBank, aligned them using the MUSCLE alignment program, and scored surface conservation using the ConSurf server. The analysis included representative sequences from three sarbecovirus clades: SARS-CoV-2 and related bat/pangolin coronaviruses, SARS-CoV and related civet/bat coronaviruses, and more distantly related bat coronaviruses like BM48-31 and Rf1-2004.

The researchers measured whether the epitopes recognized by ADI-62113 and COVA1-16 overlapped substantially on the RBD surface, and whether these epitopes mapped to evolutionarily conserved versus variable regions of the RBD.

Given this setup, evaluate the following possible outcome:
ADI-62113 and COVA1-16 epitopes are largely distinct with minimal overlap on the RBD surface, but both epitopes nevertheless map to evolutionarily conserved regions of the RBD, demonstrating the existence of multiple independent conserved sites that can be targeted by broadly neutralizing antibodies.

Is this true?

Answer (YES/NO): NO